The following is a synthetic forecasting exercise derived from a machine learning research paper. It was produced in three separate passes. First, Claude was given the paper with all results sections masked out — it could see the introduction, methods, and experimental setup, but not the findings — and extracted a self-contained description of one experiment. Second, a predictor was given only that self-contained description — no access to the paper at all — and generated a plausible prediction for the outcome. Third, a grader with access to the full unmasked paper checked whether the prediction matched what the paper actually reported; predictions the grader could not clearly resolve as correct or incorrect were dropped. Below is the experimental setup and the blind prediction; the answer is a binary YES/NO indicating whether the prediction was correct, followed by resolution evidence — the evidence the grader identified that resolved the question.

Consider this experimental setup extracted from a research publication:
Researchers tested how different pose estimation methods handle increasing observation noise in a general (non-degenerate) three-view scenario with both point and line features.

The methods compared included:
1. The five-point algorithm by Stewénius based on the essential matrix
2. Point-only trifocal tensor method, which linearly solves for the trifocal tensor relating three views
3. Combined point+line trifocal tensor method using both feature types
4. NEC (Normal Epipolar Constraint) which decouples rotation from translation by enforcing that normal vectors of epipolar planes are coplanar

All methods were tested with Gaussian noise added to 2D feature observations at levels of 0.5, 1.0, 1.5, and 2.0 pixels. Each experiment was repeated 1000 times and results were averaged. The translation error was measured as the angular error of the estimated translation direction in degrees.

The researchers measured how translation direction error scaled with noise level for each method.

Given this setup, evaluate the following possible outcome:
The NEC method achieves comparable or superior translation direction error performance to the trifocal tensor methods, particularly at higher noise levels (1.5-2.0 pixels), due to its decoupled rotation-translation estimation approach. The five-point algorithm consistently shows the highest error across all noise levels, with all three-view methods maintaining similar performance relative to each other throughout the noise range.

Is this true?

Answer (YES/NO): NO